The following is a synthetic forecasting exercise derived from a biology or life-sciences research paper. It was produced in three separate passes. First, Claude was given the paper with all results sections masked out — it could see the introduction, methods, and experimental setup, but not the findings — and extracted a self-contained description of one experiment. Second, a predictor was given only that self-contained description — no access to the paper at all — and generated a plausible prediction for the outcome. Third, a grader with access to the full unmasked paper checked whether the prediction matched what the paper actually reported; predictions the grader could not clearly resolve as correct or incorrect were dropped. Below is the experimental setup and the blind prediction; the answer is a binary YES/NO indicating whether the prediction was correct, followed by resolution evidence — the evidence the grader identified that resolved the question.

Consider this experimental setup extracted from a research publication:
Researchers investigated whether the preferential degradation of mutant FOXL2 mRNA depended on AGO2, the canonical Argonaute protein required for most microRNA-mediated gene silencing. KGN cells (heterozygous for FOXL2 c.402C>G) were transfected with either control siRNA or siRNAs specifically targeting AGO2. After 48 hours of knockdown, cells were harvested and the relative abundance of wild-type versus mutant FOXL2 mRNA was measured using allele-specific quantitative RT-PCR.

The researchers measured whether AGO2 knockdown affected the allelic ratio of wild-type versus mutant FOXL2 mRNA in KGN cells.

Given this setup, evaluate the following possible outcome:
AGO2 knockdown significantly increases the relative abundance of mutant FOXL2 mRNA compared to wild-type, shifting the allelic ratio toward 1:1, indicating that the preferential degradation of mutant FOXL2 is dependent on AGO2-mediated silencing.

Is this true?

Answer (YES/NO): NO